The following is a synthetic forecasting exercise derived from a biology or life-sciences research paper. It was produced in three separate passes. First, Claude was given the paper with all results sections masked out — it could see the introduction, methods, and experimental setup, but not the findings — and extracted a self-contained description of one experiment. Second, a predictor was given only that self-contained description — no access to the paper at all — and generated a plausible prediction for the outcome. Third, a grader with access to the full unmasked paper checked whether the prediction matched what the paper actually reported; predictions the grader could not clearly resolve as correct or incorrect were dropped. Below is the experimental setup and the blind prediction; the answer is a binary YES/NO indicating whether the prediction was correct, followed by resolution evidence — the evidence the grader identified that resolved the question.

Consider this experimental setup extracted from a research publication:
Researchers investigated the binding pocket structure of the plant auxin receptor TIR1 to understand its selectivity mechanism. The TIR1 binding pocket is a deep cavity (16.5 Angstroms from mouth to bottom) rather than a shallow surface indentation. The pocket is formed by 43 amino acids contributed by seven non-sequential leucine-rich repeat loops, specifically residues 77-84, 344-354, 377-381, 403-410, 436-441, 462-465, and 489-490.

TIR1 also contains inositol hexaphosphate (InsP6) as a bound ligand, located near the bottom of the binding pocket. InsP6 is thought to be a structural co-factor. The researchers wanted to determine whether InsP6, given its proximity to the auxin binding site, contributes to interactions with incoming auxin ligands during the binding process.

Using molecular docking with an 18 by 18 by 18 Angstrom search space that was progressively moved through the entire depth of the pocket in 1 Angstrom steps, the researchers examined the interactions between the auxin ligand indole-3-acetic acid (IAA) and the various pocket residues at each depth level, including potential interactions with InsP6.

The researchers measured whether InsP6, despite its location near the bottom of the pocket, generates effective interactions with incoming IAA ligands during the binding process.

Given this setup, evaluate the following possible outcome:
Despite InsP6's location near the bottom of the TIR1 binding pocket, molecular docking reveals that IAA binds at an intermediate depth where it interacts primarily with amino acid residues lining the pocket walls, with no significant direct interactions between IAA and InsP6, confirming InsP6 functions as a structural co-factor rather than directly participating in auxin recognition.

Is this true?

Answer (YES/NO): NO